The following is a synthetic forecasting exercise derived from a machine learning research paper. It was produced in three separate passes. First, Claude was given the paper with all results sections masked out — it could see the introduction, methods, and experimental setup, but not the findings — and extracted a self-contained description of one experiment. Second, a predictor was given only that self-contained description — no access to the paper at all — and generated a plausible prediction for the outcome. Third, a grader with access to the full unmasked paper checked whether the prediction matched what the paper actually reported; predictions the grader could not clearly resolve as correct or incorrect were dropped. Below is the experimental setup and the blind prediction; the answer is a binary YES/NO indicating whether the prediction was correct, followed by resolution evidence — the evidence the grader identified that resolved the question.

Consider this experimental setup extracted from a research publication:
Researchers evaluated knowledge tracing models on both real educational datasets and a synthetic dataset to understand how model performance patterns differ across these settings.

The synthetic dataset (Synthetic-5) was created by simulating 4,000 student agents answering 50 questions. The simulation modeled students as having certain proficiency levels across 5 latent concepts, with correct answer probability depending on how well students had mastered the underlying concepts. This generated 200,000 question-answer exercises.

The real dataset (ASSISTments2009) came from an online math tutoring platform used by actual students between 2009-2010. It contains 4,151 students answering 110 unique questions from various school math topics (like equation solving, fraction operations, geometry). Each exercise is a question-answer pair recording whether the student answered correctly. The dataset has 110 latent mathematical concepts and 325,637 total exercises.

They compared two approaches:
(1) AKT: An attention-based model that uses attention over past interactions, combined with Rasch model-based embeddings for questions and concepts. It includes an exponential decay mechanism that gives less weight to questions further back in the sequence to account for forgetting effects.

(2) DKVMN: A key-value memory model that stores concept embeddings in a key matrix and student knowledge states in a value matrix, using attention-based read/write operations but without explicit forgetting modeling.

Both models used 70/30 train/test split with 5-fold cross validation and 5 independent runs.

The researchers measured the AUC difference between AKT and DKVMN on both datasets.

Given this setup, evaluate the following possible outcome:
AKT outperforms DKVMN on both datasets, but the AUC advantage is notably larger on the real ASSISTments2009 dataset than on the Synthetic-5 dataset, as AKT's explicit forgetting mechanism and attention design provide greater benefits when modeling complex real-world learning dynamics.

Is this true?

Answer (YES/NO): YES